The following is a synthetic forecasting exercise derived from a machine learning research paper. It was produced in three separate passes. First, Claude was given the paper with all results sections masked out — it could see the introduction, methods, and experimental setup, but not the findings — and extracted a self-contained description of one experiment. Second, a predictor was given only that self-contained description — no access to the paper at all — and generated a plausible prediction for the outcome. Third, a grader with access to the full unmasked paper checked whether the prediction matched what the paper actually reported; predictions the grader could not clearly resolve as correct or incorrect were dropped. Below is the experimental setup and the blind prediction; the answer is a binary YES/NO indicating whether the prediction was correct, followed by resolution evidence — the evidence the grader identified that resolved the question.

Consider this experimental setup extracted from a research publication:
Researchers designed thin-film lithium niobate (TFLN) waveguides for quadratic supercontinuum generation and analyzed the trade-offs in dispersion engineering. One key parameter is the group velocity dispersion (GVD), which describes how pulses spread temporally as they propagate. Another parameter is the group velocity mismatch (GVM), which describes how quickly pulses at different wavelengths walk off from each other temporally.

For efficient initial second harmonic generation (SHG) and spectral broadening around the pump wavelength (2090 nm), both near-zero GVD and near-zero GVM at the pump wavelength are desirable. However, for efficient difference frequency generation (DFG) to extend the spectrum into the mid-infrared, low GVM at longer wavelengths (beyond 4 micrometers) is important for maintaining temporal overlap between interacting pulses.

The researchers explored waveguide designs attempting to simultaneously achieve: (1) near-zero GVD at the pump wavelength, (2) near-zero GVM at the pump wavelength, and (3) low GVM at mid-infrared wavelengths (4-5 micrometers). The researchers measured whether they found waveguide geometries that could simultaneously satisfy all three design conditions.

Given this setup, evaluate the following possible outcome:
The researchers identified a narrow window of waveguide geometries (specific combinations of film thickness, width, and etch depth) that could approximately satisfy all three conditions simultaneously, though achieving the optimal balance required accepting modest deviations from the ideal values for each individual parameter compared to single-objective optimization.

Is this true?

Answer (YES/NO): NO